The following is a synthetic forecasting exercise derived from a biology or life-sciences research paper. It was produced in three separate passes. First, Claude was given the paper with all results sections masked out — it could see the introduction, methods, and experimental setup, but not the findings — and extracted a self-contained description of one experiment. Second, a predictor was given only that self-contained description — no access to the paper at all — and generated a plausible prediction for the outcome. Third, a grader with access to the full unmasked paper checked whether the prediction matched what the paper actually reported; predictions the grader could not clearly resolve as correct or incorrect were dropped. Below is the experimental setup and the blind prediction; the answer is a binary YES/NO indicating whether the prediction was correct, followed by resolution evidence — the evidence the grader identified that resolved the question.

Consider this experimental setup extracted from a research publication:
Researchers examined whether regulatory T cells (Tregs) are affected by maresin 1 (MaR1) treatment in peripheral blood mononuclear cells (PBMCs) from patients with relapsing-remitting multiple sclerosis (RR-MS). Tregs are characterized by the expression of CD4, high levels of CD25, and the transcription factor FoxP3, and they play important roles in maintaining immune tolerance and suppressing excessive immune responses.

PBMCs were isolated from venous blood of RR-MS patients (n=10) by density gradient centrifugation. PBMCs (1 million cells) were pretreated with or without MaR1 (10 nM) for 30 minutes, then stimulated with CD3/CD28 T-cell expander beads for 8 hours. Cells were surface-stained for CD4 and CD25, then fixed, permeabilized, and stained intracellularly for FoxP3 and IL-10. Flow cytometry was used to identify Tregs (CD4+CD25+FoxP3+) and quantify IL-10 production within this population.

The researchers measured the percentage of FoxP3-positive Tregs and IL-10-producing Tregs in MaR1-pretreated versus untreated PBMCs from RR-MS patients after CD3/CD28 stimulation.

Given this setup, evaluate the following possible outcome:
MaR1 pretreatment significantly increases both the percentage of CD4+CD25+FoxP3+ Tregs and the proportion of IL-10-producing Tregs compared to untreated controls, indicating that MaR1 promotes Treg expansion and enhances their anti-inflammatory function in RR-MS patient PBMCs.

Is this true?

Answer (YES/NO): YES